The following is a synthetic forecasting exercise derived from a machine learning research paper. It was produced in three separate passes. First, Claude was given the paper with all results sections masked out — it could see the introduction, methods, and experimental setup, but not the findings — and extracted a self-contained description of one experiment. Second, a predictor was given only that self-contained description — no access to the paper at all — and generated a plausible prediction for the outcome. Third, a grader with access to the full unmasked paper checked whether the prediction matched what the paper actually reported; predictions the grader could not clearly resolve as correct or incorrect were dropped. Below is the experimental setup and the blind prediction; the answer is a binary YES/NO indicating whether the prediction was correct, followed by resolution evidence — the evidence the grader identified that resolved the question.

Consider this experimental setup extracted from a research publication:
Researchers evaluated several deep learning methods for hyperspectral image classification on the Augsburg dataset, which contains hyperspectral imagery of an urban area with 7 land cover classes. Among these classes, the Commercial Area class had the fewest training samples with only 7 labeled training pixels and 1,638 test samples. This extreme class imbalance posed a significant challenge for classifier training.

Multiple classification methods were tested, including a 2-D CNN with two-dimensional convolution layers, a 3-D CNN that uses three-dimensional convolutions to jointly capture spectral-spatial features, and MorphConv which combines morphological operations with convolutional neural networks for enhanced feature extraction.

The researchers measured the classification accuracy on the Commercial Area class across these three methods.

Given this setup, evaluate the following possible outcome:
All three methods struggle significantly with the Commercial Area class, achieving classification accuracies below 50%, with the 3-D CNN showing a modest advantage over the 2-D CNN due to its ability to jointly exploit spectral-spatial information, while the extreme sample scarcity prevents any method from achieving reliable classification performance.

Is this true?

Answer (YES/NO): NO